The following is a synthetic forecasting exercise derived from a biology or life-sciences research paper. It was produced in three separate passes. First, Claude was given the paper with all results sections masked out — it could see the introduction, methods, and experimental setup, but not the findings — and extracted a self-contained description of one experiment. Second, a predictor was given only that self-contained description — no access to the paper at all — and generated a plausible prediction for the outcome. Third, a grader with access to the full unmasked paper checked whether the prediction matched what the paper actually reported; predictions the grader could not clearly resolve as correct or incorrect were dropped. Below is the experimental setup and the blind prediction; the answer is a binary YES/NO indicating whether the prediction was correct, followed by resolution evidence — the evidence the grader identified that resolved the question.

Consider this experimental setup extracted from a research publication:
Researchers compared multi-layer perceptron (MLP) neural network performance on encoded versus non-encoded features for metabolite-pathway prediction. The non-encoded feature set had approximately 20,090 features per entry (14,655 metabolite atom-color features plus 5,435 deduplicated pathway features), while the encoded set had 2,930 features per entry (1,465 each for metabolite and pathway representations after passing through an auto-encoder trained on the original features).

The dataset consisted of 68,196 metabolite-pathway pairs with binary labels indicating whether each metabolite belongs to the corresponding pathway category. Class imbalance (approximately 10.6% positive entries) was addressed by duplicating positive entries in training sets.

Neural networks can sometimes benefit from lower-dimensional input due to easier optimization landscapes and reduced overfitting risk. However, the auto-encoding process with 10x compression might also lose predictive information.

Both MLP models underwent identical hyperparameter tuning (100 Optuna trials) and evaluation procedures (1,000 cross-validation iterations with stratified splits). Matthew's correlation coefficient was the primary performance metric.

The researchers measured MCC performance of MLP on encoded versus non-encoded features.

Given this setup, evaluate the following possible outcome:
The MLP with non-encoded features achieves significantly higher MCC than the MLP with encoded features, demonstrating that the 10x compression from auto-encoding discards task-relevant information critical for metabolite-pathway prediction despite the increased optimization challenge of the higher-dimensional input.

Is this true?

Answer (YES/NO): YES